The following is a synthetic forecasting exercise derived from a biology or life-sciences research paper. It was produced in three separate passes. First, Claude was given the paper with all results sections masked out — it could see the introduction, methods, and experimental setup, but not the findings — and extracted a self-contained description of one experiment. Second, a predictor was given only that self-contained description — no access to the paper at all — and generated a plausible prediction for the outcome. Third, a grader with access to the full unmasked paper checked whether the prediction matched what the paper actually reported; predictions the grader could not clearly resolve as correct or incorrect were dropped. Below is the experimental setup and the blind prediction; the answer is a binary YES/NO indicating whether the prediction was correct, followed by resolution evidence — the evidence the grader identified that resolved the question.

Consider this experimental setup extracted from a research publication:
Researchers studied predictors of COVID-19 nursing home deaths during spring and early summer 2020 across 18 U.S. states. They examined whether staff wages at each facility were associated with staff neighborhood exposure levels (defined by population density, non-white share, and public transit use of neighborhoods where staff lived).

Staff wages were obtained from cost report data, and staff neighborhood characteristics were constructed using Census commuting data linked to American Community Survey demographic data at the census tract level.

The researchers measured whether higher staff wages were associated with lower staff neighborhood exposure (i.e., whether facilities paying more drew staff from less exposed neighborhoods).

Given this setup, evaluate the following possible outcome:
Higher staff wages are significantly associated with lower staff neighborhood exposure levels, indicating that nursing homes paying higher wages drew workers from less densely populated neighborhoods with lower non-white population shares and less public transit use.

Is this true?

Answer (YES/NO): NO